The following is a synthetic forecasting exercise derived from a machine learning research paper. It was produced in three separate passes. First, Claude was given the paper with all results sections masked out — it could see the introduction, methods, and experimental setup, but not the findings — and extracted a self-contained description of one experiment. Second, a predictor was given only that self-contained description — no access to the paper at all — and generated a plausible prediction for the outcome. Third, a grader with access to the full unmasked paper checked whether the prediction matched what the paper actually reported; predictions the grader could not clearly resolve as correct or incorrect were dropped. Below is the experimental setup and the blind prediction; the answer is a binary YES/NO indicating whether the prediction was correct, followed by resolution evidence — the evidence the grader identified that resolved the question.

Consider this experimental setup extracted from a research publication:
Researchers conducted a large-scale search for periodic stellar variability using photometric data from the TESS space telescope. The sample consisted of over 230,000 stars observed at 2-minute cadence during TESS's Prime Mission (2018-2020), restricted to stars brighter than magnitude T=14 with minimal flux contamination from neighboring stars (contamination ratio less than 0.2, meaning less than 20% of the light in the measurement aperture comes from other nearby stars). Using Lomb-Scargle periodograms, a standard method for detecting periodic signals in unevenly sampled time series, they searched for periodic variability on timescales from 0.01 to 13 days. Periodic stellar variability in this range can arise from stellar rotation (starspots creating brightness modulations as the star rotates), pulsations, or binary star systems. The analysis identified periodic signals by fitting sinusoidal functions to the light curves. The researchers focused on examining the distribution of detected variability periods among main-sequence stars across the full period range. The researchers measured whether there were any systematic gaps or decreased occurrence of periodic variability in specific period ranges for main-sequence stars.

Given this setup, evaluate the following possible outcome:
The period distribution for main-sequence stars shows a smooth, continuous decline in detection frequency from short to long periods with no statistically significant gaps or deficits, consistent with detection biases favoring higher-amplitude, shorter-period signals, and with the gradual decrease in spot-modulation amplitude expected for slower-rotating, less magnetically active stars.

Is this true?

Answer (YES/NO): NO